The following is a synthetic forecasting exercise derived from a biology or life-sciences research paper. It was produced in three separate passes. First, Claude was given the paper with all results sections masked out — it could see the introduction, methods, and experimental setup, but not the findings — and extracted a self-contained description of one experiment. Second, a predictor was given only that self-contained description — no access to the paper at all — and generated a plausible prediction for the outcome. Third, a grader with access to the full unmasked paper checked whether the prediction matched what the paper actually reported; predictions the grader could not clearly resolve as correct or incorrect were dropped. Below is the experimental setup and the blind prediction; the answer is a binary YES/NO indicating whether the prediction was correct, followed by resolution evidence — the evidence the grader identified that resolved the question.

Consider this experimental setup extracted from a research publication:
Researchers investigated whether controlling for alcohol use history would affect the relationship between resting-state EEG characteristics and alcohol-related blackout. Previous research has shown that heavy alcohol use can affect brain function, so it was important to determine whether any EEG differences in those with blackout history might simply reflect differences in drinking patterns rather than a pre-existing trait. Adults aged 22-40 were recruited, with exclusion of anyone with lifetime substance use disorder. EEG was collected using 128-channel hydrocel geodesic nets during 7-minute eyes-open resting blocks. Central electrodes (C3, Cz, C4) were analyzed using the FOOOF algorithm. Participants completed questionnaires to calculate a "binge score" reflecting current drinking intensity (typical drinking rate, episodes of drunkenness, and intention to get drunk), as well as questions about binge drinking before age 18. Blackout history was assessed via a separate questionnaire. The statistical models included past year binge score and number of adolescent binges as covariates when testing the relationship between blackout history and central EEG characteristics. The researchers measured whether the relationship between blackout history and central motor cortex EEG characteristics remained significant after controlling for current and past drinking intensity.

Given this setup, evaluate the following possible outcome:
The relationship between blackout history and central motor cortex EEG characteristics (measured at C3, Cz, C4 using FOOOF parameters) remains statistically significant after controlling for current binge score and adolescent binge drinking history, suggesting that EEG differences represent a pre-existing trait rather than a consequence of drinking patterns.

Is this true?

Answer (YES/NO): YES